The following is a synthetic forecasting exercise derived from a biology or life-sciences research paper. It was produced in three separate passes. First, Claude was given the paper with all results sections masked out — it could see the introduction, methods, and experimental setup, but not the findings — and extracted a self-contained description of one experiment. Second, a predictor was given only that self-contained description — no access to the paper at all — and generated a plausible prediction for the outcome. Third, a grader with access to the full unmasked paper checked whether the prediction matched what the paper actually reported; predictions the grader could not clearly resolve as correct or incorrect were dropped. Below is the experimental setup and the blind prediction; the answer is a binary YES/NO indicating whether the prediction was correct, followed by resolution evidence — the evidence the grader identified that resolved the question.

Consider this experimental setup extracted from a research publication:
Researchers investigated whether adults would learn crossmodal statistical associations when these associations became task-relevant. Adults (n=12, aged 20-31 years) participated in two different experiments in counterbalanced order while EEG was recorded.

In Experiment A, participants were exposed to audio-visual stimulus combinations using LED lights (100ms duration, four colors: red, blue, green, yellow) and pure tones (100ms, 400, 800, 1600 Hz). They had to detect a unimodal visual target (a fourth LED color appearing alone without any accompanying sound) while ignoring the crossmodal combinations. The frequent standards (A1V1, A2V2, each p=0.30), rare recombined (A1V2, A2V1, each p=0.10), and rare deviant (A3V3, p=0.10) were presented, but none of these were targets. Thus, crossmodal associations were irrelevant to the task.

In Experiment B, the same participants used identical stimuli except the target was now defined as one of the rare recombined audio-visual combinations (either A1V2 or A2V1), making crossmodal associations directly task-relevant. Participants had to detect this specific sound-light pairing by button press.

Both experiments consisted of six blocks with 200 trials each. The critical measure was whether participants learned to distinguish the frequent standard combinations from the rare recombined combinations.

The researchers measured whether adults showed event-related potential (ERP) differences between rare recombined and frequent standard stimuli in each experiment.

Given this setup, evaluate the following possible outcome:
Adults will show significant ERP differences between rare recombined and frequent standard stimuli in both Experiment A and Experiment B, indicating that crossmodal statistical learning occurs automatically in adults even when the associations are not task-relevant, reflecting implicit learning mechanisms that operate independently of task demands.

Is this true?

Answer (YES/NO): NO